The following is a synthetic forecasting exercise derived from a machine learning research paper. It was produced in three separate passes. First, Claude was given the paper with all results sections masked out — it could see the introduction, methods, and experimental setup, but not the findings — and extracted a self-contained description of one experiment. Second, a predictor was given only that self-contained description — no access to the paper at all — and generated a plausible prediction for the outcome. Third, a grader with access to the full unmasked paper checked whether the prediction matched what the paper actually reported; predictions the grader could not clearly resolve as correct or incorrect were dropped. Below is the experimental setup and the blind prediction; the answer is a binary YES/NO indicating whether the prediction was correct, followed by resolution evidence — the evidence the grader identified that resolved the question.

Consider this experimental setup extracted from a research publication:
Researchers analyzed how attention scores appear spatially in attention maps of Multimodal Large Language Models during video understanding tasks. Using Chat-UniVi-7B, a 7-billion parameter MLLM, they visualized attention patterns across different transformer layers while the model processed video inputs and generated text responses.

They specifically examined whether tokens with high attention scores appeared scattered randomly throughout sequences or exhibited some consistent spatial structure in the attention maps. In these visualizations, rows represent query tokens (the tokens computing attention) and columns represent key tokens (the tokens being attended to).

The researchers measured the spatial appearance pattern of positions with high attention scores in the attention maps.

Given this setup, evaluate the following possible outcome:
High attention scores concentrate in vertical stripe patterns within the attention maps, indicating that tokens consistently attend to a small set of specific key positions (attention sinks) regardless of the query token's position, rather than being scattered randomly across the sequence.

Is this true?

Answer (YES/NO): YES